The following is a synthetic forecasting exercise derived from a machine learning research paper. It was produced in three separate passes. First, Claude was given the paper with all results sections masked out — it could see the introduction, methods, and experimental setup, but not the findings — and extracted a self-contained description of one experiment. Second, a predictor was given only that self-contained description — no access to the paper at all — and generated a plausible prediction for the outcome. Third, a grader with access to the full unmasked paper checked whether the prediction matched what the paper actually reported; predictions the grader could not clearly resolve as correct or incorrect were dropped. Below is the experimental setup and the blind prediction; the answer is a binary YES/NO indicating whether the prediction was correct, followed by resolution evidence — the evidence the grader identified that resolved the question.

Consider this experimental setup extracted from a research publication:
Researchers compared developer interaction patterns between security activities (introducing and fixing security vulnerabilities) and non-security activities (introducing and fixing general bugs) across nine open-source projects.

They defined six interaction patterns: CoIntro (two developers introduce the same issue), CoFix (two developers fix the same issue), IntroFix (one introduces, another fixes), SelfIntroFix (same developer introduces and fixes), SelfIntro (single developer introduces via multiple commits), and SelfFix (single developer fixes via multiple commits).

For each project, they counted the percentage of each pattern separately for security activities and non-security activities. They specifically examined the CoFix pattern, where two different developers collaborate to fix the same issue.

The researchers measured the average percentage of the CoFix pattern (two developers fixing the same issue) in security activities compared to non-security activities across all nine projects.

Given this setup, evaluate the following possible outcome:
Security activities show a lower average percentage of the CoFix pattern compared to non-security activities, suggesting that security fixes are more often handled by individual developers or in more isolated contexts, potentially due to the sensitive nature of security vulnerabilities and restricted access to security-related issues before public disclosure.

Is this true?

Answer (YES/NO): YES